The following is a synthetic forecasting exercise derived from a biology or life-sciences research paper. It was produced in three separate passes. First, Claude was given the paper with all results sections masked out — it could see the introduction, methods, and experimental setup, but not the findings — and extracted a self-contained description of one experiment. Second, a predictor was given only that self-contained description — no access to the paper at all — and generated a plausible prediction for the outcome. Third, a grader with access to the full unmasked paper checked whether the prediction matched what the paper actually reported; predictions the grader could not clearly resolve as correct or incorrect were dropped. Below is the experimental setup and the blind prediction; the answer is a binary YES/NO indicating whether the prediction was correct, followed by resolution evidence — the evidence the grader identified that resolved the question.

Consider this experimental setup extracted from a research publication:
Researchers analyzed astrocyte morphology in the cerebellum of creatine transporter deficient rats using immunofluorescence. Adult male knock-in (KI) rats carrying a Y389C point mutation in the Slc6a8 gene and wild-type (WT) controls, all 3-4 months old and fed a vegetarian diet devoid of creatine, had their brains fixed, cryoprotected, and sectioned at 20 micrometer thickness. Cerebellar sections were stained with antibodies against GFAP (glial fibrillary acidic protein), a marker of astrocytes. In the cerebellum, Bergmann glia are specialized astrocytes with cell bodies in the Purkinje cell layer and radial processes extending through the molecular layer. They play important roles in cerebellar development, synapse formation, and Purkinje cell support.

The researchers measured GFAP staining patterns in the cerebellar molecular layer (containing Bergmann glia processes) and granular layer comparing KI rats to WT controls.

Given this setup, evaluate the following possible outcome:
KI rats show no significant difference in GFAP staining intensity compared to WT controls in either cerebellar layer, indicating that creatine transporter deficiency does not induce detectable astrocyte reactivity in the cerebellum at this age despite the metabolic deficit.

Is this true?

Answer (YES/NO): NO